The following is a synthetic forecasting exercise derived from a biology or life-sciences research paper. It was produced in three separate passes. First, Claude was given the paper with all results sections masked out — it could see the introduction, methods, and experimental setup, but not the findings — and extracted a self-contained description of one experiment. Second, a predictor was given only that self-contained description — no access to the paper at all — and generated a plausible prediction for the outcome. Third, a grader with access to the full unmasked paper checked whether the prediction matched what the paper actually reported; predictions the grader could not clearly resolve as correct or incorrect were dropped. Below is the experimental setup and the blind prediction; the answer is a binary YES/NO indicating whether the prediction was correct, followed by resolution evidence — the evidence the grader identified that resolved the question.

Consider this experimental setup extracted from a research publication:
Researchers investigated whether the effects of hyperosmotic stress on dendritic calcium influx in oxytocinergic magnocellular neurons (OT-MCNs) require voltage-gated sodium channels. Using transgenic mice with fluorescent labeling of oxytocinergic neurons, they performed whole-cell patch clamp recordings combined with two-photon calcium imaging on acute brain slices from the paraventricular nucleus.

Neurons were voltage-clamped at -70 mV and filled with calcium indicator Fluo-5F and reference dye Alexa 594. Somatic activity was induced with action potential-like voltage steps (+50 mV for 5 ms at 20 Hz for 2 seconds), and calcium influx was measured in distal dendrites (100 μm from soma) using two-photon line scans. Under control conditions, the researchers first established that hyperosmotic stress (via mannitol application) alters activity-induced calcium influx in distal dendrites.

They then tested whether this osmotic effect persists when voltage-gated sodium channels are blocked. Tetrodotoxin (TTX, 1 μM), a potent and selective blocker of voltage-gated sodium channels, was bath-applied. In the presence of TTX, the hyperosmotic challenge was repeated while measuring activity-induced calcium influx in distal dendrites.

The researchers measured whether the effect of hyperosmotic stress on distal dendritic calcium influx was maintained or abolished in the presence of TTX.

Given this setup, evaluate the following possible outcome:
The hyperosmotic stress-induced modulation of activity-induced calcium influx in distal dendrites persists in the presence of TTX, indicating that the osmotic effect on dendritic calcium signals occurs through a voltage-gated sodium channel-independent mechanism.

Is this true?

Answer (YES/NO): YES